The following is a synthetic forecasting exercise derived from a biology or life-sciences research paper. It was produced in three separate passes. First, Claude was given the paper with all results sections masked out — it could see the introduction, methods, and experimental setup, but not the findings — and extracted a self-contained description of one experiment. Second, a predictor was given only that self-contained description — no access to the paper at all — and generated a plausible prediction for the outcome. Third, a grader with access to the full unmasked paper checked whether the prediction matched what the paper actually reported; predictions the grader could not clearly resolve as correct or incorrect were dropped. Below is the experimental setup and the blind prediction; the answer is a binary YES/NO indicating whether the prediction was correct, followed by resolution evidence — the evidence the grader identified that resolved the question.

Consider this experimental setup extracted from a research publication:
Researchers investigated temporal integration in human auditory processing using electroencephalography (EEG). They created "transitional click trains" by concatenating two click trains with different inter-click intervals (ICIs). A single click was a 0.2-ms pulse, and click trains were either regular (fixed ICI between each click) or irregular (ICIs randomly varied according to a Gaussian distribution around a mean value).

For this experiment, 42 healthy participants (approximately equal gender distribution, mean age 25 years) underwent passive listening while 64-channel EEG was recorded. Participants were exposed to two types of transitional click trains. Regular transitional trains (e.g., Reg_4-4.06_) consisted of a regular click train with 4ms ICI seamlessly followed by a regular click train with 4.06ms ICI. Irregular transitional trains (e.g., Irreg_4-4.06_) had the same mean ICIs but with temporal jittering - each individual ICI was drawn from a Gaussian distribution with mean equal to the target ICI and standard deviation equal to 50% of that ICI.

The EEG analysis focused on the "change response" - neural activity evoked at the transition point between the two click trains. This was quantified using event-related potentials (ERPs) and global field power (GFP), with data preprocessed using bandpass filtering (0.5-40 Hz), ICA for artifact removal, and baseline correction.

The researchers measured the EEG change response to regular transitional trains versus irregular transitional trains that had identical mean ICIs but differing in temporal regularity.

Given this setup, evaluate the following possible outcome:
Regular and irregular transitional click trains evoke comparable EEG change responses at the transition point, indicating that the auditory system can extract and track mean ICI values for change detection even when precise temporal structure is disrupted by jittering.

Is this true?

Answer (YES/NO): NO